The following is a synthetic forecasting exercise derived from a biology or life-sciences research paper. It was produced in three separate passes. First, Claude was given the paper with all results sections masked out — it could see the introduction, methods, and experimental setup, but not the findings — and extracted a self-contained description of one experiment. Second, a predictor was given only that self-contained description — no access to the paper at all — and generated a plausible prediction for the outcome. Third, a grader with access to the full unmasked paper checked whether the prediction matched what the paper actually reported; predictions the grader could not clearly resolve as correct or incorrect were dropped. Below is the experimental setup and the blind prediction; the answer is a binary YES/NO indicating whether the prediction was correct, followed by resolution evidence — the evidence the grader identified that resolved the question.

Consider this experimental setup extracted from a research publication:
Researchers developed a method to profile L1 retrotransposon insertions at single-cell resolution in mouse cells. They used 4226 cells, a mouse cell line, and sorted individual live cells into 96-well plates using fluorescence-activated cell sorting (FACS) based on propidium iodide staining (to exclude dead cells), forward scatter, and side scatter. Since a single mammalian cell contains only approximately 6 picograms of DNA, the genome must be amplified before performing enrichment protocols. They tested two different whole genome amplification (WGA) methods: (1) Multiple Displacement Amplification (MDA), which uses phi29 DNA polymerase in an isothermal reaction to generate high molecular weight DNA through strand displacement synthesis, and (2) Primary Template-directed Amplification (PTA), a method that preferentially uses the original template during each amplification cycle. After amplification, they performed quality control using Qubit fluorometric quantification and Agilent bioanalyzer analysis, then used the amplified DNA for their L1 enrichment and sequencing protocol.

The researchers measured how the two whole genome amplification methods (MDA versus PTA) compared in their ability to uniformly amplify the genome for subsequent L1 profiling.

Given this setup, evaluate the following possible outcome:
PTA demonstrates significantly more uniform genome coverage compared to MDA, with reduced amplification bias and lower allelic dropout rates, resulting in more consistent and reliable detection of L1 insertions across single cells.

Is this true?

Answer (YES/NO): NO